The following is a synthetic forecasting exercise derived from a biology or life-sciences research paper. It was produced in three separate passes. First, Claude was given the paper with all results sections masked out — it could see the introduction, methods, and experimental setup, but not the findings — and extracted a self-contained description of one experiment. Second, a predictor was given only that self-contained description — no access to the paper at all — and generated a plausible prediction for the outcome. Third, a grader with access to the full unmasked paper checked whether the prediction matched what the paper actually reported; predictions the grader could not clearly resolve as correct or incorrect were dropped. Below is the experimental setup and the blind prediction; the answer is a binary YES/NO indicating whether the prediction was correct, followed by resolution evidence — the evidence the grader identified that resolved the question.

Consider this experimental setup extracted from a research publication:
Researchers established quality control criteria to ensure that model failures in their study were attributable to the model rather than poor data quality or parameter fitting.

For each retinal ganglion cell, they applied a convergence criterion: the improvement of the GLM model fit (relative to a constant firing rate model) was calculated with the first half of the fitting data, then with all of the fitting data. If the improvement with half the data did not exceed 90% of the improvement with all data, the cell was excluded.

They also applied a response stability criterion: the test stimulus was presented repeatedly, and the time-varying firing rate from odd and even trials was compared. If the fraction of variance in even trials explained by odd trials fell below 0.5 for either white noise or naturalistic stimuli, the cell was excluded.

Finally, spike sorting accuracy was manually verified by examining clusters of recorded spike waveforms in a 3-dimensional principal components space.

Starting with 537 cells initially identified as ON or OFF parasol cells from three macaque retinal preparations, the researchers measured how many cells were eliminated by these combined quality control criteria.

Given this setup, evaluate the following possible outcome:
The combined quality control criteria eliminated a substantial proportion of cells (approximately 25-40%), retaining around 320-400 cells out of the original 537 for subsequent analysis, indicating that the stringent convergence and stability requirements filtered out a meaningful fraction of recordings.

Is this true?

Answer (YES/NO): NO